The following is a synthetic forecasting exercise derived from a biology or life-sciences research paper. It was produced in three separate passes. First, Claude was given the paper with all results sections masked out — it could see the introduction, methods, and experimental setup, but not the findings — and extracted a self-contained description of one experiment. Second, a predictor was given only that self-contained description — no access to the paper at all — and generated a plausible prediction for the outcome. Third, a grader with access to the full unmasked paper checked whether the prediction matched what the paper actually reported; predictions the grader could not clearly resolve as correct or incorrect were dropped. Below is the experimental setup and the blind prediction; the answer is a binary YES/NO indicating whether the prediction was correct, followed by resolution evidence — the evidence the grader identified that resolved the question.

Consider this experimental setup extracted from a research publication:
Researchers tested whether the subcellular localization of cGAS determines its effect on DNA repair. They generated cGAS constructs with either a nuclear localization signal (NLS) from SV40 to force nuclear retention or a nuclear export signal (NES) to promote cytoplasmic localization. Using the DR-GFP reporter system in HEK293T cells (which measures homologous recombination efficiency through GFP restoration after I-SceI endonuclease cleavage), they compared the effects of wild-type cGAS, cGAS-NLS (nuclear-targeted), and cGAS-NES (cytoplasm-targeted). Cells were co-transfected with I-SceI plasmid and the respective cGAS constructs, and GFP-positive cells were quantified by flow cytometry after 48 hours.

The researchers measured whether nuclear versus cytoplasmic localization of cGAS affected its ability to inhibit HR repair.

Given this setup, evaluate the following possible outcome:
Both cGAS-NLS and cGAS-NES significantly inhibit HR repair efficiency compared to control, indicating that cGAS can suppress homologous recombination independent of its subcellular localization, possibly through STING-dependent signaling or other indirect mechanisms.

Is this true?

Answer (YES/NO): NO